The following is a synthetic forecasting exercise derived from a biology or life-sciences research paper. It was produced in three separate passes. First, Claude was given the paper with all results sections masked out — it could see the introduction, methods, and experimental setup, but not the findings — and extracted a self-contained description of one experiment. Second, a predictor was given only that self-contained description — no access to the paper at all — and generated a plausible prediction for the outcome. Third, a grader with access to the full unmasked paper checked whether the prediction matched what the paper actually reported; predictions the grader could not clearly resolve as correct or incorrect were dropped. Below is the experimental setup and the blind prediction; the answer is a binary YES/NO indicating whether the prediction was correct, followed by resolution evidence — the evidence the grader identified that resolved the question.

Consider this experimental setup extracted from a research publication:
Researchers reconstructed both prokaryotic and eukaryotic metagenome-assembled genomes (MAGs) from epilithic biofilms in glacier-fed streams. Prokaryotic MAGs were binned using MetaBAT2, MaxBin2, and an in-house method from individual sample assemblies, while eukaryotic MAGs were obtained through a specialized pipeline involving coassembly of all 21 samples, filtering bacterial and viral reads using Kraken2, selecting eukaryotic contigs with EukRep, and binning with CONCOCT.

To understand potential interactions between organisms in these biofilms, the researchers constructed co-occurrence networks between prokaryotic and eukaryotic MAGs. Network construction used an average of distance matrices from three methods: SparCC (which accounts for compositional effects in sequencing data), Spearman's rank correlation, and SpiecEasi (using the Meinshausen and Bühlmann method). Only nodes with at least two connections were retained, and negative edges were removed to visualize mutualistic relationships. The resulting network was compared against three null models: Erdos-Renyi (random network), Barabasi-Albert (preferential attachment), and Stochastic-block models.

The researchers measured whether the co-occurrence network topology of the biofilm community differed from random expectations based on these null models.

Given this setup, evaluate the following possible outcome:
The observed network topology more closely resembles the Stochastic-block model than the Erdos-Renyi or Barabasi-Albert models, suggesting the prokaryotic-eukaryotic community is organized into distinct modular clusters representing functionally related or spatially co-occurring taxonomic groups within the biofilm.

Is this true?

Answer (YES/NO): NO